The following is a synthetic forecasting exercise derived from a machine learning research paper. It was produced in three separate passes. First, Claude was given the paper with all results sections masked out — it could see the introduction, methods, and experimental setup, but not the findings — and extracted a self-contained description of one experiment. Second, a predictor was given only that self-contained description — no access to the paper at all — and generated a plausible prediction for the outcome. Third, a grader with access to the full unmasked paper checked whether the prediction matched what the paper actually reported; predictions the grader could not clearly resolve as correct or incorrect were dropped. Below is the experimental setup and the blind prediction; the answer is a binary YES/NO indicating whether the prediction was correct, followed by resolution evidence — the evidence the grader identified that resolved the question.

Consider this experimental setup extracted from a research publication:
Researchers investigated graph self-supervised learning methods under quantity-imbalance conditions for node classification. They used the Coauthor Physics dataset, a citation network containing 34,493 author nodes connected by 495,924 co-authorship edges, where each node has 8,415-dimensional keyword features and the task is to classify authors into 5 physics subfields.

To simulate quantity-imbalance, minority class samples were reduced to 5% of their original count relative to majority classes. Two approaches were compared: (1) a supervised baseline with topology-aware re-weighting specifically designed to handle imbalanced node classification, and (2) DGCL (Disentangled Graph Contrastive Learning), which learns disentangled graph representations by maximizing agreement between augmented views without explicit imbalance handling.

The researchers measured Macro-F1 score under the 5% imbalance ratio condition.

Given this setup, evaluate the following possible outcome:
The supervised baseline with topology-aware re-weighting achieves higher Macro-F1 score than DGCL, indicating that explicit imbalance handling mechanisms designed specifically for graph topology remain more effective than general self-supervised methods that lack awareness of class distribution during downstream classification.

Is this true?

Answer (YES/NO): YES